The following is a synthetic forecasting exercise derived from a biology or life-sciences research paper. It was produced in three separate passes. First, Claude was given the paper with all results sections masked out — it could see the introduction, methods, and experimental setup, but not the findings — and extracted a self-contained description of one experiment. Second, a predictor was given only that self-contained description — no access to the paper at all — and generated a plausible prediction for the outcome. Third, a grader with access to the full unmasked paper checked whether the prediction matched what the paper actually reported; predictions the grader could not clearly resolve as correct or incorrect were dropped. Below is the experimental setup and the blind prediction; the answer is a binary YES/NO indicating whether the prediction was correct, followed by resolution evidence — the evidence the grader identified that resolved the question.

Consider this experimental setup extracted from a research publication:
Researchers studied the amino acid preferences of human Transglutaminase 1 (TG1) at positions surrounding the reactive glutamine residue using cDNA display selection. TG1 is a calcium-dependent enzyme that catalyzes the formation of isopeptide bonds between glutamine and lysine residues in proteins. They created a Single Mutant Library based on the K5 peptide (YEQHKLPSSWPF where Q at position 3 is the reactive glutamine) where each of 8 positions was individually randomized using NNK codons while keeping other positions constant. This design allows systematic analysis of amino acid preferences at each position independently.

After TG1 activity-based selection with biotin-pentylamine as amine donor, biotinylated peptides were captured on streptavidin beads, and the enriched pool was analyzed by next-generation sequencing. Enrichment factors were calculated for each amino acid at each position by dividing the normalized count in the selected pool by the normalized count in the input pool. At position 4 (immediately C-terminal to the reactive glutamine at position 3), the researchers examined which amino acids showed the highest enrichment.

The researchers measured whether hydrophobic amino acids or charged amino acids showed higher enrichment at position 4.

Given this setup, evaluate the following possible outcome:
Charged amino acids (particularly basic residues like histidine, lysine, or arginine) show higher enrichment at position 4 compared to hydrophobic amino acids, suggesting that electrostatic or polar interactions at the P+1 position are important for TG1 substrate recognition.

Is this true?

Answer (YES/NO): NO